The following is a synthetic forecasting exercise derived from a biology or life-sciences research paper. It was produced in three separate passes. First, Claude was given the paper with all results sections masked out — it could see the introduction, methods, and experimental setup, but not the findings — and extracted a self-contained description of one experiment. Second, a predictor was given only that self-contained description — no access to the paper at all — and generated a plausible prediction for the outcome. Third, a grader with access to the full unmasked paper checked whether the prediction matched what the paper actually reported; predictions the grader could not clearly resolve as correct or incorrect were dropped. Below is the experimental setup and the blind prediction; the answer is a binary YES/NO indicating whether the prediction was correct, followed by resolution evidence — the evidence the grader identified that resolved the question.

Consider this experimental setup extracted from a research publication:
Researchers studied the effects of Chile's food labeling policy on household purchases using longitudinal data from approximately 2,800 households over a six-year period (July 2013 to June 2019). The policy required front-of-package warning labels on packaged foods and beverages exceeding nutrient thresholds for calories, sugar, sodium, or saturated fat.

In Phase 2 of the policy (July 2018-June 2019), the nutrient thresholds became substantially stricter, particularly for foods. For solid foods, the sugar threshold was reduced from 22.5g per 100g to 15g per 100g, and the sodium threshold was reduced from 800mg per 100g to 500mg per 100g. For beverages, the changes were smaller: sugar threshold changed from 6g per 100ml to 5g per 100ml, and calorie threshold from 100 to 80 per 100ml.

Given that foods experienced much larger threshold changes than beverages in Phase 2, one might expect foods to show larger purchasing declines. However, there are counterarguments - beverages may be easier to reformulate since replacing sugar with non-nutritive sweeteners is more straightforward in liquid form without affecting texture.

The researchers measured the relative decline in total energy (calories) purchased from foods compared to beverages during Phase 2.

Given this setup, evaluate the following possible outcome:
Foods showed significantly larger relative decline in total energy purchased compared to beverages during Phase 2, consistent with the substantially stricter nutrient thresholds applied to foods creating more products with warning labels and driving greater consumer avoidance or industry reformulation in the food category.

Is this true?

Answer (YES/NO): NO